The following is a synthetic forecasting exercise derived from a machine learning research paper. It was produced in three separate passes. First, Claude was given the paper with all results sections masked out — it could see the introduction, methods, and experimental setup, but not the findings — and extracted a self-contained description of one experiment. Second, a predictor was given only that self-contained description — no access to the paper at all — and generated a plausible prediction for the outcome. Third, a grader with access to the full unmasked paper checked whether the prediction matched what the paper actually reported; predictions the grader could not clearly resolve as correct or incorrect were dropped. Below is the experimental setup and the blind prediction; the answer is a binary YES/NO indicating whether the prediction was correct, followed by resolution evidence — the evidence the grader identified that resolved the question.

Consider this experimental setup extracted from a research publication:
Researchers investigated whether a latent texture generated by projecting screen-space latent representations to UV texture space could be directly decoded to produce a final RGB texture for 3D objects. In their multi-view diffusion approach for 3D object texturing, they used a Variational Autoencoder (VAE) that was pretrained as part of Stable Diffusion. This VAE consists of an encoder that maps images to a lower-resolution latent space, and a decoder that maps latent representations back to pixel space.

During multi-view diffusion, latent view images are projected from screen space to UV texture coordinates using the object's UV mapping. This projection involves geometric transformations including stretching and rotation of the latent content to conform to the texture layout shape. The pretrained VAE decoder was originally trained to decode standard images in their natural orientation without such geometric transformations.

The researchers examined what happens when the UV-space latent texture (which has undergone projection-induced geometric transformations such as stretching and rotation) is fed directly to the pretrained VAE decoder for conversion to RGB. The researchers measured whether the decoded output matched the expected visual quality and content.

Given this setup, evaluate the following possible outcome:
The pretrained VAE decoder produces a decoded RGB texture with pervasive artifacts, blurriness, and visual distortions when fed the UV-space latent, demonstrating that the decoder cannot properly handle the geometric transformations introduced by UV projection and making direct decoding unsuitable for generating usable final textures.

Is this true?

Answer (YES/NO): YES